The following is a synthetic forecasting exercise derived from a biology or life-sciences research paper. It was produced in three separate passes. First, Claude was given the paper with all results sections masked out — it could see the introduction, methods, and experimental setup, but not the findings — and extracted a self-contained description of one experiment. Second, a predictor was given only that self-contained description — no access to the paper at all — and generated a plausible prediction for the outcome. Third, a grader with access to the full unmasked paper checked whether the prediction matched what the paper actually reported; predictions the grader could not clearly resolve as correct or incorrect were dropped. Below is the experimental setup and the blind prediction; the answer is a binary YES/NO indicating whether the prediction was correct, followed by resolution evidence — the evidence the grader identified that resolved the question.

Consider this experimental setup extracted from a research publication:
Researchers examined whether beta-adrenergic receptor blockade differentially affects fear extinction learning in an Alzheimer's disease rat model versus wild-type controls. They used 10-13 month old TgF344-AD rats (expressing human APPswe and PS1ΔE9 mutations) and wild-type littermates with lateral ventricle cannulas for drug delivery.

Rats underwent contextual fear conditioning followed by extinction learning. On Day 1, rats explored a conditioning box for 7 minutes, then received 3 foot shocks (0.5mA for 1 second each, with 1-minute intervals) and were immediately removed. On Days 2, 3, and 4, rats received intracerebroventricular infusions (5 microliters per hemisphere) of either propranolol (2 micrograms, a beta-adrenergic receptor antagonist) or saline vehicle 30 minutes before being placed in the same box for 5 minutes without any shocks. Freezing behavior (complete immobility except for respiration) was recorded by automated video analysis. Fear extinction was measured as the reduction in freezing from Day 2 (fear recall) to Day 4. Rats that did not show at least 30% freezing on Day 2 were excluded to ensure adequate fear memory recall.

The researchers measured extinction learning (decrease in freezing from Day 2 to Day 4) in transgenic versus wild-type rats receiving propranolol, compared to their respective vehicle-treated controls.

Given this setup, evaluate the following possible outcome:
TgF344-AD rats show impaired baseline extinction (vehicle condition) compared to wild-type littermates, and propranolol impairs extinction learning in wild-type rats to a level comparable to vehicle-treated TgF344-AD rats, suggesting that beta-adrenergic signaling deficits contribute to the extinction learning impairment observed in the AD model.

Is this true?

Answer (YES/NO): NO